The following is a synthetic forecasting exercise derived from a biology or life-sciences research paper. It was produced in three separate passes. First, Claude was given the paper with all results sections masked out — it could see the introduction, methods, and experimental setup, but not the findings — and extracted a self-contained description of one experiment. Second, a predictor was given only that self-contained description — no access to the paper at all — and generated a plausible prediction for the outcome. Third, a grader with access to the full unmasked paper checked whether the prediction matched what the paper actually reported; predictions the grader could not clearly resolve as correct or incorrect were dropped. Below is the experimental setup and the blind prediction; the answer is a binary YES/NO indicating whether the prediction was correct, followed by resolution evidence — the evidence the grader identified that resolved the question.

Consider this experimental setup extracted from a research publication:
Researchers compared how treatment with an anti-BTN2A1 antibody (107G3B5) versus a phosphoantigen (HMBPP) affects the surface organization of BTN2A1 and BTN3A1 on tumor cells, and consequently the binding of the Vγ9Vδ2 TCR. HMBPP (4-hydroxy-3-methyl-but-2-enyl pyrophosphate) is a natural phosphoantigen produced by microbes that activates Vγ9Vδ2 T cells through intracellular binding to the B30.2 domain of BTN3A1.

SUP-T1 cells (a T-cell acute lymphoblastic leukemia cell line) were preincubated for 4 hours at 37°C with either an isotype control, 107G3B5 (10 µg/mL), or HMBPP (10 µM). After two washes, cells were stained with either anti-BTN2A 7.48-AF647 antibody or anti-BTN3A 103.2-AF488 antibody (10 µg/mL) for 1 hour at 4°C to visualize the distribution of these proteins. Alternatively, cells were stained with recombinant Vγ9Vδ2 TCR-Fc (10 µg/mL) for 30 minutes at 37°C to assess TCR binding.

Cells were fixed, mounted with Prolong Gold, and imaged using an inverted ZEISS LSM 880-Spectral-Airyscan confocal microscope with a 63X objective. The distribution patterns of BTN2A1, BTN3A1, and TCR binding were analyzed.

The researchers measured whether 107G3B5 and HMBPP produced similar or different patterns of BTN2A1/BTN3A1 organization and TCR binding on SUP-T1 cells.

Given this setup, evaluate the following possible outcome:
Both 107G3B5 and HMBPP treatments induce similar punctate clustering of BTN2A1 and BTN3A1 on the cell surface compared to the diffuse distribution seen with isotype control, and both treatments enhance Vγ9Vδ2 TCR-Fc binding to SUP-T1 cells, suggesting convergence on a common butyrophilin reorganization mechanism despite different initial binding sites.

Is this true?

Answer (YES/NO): NO